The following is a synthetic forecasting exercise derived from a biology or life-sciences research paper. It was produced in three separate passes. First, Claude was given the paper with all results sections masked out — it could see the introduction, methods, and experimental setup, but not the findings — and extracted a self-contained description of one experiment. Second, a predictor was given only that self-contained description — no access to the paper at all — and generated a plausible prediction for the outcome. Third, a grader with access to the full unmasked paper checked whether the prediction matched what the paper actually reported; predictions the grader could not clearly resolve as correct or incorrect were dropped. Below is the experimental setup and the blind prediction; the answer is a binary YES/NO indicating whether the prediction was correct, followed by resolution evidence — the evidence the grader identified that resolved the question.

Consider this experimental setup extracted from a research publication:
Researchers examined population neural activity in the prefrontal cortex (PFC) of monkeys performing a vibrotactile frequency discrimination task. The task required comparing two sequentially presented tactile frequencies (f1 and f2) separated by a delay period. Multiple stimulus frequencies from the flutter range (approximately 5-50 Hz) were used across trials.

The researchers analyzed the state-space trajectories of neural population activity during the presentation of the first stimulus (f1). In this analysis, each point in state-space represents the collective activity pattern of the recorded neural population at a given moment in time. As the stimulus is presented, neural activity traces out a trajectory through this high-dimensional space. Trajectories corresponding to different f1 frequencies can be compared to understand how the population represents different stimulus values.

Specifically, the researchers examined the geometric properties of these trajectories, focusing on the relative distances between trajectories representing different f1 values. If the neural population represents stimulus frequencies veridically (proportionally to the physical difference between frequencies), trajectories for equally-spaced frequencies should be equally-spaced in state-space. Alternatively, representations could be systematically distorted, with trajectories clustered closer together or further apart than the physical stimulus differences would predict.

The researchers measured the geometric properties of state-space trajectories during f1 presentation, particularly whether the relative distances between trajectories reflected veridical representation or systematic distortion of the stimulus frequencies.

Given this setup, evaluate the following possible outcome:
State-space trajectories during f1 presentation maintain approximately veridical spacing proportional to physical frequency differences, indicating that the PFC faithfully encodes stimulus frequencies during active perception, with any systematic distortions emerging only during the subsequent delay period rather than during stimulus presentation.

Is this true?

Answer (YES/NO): NO